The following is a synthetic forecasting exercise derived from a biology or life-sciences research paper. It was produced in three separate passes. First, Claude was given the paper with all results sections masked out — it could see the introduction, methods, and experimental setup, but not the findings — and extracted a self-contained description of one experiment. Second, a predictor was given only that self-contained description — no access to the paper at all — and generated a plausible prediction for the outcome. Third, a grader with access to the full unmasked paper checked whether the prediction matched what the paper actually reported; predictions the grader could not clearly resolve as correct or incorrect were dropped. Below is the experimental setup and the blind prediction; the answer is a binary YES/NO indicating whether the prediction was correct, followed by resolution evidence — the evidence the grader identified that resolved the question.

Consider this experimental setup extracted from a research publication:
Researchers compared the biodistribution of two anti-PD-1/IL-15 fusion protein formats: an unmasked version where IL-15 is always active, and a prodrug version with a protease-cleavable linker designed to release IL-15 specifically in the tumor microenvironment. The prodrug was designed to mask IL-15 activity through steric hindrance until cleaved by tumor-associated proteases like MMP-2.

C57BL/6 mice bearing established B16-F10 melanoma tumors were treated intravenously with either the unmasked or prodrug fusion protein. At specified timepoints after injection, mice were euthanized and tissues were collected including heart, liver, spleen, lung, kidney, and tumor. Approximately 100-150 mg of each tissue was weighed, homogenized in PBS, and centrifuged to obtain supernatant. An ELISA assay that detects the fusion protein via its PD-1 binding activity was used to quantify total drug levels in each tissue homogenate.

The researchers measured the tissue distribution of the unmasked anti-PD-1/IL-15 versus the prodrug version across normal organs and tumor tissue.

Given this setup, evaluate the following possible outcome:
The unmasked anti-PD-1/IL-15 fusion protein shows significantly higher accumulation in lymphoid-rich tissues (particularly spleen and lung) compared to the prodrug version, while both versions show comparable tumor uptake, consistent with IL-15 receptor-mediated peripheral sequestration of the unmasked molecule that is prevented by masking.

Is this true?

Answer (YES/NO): NO